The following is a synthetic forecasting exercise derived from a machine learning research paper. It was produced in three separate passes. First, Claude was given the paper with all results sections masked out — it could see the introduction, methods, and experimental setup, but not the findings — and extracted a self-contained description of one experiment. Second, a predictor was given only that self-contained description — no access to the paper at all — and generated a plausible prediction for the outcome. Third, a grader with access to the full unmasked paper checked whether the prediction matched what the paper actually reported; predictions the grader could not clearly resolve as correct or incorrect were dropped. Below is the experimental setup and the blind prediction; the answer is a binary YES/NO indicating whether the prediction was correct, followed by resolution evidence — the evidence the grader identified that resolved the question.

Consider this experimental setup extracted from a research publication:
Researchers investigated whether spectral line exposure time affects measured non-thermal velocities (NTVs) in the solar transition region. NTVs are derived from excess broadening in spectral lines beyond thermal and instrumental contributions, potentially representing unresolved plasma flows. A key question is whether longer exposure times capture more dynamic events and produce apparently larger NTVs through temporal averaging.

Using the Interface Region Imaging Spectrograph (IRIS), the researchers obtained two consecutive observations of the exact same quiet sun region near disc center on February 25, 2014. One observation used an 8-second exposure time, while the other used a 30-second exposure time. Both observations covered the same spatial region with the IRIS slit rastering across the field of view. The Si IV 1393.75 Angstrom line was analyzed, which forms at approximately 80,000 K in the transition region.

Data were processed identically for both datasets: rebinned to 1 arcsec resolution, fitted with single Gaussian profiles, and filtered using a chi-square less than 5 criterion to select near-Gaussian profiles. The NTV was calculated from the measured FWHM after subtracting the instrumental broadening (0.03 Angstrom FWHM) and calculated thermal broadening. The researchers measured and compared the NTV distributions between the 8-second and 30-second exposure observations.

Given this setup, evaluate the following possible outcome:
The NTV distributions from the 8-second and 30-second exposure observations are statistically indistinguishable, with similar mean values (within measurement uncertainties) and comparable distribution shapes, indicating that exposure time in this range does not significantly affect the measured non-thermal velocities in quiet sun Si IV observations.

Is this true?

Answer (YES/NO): YES